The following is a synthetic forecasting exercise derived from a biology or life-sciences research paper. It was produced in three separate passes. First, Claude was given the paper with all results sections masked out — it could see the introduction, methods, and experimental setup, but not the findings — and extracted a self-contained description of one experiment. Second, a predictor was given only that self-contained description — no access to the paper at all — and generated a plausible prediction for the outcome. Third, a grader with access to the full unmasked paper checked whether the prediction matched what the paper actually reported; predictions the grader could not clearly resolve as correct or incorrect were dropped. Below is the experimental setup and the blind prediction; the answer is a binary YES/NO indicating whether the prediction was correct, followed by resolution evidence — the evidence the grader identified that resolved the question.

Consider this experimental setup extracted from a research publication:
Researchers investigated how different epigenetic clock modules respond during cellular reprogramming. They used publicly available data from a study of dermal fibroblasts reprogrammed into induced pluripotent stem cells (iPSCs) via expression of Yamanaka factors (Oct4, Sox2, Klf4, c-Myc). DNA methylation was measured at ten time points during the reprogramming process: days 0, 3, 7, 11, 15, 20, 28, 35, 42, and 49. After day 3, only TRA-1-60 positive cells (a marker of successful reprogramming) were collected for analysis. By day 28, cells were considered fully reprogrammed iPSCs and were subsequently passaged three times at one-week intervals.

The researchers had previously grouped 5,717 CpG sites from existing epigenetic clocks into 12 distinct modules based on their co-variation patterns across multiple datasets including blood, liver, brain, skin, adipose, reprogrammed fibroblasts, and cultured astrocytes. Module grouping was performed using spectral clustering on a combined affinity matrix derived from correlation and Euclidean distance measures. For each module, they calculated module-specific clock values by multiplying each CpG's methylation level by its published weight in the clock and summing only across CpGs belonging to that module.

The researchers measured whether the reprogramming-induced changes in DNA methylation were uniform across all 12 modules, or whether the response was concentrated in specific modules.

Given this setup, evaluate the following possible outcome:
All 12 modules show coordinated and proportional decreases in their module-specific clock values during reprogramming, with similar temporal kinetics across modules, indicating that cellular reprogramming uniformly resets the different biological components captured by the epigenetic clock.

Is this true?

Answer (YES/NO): NO